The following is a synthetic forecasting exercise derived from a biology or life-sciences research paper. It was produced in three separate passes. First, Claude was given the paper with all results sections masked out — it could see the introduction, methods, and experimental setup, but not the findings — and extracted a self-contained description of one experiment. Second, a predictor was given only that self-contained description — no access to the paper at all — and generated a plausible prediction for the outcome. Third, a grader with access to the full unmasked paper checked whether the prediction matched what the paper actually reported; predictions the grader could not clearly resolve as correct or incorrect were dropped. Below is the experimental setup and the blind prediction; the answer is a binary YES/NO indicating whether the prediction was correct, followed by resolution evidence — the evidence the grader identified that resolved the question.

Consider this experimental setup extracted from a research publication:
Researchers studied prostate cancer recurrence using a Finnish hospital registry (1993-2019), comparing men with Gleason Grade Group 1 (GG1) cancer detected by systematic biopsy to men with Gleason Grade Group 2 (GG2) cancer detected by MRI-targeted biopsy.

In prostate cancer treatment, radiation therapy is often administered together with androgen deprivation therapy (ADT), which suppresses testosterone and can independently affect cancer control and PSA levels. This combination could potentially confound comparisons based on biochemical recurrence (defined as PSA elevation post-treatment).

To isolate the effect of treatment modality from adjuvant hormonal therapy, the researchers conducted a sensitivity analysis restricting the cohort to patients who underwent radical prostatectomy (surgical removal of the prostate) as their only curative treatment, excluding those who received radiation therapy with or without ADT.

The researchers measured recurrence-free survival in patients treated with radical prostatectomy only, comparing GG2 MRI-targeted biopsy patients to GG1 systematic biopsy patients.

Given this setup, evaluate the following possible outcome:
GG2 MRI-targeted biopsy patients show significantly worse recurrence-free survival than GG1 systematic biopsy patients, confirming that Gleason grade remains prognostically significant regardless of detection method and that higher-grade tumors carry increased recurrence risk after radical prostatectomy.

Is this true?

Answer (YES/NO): NO